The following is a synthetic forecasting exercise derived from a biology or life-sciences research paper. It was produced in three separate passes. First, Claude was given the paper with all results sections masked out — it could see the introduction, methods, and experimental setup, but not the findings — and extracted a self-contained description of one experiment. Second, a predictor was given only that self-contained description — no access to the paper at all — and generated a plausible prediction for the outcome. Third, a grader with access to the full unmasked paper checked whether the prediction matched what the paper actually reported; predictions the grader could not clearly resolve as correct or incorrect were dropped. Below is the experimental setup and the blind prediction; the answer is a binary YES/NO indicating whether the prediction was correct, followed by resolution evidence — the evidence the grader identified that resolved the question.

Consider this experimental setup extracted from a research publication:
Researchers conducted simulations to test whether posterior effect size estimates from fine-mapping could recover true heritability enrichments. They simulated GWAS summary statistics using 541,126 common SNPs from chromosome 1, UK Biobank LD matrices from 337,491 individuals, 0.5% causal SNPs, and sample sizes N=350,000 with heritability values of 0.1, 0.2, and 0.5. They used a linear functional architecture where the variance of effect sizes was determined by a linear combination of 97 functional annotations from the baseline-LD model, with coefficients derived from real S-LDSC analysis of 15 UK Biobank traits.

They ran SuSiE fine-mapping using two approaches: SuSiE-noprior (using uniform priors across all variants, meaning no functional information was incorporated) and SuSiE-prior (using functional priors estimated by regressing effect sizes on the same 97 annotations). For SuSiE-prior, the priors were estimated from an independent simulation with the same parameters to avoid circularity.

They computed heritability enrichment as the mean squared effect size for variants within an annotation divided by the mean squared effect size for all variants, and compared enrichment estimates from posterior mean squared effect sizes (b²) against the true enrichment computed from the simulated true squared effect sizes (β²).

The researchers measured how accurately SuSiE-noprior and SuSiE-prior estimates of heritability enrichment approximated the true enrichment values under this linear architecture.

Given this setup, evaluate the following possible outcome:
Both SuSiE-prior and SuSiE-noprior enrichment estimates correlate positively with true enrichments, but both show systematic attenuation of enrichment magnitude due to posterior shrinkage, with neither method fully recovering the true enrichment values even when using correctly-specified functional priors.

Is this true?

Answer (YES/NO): NO